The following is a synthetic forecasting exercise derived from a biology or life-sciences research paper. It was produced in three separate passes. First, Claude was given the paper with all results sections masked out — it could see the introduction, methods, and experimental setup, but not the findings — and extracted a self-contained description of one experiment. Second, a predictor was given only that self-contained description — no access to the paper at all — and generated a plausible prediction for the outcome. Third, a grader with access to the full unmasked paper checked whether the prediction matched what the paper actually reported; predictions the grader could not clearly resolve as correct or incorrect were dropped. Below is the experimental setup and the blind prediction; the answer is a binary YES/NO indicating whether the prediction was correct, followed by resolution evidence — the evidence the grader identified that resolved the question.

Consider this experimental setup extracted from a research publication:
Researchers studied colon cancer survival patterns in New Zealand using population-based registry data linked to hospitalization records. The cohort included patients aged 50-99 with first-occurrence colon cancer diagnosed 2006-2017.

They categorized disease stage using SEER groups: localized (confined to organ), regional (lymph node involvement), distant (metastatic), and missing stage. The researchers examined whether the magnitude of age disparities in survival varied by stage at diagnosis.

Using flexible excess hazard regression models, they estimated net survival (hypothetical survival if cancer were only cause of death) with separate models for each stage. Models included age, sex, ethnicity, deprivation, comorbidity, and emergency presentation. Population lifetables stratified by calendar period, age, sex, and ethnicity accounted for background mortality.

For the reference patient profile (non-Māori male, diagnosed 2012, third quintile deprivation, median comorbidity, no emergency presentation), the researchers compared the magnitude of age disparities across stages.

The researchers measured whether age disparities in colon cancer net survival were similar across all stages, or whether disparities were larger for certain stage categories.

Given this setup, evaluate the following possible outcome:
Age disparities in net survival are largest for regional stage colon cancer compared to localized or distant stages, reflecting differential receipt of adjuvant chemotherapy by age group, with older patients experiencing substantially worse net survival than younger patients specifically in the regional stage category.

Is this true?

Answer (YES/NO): NO